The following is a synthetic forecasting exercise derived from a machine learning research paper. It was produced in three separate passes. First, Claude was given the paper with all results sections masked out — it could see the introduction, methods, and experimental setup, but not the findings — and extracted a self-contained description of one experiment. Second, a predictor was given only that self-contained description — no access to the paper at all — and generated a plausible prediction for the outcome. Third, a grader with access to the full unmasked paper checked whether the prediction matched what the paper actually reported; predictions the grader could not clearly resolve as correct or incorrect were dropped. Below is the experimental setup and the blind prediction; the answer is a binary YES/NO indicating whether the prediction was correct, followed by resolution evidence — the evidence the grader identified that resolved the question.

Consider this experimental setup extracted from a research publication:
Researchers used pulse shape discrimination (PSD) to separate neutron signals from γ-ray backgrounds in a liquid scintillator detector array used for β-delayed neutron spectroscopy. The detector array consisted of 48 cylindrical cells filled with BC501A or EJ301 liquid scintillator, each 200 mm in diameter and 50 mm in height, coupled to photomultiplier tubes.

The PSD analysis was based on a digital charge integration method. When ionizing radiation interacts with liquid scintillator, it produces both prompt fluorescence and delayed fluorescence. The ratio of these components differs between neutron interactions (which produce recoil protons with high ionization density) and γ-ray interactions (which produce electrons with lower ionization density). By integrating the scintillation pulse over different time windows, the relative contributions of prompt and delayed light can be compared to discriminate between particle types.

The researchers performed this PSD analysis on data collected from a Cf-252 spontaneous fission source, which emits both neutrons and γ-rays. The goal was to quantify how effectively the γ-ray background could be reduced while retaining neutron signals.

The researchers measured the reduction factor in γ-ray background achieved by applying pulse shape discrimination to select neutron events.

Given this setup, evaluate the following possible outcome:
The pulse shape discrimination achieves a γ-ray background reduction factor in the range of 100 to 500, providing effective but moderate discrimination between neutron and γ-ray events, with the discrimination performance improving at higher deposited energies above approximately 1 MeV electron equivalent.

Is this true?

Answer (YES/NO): NO